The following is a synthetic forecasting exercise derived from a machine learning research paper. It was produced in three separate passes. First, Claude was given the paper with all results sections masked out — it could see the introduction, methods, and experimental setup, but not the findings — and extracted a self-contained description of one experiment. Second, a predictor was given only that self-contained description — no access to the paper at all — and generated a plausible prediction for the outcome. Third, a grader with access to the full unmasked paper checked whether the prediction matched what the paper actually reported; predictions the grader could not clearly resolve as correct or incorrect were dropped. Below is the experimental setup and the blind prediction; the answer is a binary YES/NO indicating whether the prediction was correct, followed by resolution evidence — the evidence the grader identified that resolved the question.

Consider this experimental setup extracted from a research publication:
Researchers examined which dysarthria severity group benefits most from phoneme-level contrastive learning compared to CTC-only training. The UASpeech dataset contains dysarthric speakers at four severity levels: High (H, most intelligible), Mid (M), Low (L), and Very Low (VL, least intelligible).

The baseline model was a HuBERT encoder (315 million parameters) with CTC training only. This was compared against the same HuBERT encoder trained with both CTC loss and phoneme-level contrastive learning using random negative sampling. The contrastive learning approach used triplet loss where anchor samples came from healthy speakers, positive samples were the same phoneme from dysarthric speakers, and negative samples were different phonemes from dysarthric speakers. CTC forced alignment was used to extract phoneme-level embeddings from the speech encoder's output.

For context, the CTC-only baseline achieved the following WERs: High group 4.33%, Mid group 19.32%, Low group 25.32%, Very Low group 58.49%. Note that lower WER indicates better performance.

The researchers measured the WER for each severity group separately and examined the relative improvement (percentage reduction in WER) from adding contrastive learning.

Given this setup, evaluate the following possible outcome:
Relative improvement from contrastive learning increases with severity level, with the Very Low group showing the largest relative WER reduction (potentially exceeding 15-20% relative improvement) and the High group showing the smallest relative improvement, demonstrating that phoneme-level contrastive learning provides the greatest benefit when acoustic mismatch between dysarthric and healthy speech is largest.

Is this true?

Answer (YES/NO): NO